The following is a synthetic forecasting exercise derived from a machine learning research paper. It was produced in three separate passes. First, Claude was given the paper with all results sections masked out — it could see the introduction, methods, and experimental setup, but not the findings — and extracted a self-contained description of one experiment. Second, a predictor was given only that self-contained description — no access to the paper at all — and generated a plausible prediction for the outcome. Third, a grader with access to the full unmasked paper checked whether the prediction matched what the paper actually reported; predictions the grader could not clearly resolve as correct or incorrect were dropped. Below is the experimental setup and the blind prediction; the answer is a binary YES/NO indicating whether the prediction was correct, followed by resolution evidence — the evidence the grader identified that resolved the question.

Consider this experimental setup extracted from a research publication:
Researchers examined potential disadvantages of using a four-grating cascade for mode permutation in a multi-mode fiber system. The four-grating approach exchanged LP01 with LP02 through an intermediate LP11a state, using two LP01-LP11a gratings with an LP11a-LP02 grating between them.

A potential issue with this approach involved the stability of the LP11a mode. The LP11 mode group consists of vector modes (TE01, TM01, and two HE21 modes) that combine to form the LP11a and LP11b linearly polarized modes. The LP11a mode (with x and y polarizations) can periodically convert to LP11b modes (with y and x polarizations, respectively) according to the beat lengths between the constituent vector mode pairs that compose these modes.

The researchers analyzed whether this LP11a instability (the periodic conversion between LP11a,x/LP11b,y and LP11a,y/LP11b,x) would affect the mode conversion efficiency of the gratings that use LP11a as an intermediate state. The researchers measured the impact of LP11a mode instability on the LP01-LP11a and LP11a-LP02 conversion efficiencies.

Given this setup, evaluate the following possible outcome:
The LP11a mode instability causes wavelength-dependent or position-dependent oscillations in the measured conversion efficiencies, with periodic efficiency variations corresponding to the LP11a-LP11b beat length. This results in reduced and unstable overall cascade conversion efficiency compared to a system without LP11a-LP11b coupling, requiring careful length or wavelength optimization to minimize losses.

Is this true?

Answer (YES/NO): NO